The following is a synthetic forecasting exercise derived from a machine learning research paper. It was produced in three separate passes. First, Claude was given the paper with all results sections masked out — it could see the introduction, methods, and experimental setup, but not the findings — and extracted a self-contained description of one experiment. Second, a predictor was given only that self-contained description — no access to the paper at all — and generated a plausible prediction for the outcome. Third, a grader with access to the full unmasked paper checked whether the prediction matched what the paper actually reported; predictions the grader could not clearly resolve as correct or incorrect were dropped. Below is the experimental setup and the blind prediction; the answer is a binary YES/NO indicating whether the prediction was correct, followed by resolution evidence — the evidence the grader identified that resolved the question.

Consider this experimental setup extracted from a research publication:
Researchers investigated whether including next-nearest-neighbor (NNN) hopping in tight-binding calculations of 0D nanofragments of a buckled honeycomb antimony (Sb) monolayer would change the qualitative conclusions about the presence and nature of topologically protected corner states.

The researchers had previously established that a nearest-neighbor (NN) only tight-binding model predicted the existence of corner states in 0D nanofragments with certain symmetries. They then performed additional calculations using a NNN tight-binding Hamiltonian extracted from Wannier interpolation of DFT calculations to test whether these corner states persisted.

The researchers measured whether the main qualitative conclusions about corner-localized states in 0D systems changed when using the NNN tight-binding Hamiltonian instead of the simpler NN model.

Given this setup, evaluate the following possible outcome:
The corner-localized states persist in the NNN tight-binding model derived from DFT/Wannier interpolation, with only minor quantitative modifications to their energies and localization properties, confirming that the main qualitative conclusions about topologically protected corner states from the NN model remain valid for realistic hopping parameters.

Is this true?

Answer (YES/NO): YES